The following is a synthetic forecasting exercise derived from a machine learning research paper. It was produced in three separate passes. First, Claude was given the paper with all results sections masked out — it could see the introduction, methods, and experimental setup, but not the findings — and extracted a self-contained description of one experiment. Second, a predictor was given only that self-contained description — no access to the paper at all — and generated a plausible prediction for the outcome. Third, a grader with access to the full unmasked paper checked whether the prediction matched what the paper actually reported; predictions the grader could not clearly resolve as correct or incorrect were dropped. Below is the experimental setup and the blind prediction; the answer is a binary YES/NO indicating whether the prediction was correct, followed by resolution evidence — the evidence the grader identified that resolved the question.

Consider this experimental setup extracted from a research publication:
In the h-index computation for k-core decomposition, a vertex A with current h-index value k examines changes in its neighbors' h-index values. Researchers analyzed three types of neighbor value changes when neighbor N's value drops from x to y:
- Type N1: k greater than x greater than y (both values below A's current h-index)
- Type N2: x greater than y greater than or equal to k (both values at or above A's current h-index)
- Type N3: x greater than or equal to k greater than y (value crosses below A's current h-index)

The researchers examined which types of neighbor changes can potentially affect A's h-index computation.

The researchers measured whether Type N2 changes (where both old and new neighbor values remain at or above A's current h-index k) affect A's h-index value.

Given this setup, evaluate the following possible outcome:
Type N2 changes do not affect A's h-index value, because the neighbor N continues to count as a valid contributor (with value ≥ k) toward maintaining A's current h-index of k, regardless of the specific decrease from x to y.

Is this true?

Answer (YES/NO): YES